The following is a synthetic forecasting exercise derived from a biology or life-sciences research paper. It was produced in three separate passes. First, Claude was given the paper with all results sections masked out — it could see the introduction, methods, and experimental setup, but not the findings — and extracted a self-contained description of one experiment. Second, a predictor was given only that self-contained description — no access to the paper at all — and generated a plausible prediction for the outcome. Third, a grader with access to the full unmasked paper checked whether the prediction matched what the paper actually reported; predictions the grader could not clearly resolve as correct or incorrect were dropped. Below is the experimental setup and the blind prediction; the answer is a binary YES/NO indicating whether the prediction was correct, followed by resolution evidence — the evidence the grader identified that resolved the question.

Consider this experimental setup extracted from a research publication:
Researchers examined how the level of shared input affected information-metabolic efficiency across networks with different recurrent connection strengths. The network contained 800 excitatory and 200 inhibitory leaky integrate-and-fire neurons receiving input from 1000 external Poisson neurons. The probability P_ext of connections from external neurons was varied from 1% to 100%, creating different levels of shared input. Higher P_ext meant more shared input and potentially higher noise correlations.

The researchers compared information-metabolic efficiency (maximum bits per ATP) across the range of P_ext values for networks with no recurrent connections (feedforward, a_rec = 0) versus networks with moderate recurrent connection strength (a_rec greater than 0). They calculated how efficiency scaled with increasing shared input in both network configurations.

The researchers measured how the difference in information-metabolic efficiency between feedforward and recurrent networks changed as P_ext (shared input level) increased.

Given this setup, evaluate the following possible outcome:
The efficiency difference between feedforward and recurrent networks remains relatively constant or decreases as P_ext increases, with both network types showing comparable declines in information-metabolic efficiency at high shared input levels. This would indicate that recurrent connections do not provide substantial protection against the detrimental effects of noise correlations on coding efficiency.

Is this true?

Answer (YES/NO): NO